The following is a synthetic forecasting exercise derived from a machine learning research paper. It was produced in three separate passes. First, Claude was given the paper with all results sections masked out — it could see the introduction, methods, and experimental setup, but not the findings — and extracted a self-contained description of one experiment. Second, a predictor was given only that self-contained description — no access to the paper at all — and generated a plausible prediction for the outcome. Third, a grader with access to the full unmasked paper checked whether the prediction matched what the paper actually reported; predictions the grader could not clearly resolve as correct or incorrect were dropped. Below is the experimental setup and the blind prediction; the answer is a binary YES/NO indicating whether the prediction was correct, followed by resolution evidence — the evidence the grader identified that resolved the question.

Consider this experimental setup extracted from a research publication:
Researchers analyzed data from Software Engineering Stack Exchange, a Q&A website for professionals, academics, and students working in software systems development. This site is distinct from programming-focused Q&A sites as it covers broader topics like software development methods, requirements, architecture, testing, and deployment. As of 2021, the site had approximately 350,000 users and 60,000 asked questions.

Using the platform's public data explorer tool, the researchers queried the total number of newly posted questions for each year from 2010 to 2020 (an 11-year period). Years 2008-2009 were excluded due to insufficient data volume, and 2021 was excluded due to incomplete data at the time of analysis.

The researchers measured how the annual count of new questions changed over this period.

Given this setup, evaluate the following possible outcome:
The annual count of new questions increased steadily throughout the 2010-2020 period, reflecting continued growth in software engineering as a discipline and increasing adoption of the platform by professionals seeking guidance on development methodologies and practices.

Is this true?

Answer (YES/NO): NO